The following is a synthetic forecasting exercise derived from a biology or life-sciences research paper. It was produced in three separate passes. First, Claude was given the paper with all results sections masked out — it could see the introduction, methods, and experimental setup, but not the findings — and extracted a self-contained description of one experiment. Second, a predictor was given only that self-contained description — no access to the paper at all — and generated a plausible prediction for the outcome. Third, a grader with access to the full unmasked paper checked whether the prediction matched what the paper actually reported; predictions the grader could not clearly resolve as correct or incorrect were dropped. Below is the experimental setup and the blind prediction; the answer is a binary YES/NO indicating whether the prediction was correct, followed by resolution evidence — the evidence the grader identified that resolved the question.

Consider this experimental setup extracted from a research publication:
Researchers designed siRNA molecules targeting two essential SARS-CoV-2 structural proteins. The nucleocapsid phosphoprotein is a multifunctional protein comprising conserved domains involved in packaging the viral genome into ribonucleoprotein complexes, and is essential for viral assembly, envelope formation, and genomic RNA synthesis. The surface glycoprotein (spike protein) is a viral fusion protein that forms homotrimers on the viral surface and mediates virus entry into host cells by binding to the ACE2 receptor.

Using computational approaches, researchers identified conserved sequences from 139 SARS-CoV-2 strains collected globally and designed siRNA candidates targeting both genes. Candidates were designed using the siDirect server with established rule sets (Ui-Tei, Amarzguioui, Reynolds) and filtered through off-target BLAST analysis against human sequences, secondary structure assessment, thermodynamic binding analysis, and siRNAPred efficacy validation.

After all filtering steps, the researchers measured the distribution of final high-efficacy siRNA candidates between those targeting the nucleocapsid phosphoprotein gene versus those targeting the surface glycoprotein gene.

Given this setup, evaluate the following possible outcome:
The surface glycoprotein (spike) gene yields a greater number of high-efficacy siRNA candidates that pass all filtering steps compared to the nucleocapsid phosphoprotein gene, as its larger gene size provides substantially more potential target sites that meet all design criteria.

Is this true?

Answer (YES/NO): YES